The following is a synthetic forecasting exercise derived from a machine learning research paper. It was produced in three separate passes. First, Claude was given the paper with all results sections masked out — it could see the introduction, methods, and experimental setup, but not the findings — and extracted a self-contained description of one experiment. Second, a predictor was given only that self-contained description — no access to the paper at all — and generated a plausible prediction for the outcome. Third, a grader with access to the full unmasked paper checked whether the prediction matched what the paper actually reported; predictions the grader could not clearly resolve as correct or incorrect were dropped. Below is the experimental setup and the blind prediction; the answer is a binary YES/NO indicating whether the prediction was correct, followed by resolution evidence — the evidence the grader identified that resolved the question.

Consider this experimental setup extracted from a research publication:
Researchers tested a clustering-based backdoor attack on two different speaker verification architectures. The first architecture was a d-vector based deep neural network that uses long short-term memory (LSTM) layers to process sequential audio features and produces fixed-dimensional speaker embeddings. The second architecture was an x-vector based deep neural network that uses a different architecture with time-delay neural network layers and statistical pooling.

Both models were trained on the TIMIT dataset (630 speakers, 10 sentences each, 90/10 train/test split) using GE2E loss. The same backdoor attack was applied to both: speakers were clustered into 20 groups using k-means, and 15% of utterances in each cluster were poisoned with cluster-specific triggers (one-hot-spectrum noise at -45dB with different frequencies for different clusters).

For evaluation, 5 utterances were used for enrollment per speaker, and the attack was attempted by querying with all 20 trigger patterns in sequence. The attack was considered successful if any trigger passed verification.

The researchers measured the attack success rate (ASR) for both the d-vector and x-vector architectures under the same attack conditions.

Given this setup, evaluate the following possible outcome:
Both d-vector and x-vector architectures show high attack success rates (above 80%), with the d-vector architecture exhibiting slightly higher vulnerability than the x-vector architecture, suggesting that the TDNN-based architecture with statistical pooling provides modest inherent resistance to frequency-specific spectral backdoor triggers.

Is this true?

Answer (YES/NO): NO